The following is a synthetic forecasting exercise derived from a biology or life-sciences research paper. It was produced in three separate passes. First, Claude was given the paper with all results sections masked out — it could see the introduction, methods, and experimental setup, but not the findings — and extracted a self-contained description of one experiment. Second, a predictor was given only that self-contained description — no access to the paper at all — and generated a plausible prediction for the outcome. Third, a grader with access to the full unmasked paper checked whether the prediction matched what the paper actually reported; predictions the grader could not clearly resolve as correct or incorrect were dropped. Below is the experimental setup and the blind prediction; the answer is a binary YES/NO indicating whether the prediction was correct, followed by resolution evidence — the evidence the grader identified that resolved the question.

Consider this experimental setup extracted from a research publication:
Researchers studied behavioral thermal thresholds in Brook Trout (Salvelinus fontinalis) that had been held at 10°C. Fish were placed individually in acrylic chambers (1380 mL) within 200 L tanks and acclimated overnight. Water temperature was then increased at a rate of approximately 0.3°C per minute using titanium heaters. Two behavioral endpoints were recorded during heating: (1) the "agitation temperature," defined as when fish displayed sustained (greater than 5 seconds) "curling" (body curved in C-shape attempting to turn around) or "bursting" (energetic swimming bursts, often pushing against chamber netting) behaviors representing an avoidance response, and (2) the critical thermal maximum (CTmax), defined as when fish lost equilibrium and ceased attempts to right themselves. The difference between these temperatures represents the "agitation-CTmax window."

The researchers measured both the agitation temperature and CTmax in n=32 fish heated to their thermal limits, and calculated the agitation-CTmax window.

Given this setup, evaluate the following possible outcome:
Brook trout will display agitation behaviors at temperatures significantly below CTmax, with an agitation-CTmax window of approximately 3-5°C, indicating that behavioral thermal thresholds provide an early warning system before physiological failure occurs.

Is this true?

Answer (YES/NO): NO